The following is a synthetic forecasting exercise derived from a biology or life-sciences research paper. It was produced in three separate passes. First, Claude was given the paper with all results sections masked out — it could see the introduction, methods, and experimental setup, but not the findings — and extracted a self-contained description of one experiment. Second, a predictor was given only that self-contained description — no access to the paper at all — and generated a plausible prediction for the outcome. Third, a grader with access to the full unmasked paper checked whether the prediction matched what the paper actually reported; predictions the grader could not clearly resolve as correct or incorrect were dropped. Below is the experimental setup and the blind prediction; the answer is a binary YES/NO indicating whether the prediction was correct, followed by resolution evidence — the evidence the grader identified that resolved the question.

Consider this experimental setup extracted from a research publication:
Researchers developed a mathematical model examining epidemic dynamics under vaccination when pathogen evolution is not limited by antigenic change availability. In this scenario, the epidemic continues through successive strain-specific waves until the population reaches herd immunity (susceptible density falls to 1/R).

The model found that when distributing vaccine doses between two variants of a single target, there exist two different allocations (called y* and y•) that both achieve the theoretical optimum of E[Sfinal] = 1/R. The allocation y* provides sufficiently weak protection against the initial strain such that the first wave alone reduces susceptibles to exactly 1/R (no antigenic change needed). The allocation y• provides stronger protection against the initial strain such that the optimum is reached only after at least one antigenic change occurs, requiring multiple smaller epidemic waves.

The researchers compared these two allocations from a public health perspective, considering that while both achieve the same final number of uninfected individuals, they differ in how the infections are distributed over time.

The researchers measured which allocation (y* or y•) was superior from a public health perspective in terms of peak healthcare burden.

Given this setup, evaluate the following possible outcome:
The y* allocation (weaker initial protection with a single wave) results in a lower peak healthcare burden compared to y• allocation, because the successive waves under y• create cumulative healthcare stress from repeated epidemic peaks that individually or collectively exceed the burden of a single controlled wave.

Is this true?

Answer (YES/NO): NO